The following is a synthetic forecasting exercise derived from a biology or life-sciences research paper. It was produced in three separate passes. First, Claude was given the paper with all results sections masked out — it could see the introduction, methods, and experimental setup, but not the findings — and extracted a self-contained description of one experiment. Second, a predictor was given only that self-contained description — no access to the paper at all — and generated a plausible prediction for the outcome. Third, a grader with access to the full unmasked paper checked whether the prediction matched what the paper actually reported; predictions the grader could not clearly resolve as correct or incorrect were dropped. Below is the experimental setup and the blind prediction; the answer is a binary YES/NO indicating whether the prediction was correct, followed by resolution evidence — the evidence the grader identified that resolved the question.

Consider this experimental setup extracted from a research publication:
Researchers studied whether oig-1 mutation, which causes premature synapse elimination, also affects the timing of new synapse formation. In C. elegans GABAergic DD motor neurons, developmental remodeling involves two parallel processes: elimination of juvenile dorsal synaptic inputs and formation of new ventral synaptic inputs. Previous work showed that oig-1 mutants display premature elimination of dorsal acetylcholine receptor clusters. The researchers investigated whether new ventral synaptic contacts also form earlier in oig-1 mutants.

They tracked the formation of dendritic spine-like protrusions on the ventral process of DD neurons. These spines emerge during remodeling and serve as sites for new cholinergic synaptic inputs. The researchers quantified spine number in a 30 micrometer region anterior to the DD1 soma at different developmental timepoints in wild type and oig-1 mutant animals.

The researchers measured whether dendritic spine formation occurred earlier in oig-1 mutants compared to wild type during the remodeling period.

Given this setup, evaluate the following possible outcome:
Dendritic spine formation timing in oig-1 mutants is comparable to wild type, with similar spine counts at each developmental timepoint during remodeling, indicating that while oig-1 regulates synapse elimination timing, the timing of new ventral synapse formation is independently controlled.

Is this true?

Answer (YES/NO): NO